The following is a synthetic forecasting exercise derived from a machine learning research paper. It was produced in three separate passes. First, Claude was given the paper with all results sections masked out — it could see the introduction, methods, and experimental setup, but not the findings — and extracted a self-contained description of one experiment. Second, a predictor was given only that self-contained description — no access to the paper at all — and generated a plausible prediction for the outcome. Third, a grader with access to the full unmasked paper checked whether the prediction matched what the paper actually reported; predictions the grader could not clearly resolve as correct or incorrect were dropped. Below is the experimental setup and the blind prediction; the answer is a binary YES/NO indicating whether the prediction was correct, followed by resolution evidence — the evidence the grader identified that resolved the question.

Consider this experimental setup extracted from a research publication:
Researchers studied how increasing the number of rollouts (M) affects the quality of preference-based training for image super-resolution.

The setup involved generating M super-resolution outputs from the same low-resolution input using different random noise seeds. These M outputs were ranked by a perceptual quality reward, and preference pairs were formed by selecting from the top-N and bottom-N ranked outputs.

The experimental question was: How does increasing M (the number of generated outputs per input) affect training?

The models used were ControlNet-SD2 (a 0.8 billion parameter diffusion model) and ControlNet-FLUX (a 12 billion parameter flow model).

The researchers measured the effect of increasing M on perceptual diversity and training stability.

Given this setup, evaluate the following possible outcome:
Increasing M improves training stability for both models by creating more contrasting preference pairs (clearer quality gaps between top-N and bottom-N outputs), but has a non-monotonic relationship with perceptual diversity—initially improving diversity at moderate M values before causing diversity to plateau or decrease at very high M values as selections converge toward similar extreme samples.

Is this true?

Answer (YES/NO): NO